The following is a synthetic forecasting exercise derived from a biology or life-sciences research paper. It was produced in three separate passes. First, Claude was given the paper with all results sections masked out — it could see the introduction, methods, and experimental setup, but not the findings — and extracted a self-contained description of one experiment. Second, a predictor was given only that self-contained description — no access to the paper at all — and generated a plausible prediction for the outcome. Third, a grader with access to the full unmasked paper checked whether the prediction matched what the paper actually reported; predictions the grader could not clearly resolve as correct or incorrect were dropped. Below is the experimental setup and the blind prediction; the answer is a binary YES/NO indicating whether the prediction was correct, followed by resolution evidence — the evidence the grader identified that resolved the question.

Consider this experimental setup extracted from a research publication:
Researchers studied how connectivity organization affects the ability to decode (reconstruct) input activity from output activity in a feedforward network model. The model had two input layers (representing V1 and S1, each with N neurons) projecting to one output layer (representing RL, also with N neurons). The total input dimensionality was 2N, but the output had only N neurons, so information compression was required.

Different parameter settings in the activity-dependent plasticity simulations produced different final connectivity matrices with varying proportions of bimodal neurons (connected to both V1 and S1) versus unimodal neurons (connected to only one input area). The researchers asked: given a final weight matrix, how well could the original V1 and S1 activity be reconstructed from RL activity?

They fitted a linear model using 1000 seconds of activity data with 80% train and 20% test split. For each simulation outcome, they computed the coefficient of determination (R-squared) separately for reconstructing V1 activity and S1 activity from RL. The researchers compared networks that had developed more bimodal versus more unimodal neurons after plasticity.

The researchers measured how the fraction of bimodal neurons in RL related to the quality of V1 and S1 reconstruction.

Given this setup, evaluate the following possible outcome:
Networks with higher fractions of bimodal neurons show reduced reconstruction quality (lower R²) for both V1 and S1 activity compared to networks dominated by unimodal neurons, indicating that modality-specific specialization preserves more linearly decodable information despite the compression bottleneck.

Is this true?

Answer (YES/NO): NO